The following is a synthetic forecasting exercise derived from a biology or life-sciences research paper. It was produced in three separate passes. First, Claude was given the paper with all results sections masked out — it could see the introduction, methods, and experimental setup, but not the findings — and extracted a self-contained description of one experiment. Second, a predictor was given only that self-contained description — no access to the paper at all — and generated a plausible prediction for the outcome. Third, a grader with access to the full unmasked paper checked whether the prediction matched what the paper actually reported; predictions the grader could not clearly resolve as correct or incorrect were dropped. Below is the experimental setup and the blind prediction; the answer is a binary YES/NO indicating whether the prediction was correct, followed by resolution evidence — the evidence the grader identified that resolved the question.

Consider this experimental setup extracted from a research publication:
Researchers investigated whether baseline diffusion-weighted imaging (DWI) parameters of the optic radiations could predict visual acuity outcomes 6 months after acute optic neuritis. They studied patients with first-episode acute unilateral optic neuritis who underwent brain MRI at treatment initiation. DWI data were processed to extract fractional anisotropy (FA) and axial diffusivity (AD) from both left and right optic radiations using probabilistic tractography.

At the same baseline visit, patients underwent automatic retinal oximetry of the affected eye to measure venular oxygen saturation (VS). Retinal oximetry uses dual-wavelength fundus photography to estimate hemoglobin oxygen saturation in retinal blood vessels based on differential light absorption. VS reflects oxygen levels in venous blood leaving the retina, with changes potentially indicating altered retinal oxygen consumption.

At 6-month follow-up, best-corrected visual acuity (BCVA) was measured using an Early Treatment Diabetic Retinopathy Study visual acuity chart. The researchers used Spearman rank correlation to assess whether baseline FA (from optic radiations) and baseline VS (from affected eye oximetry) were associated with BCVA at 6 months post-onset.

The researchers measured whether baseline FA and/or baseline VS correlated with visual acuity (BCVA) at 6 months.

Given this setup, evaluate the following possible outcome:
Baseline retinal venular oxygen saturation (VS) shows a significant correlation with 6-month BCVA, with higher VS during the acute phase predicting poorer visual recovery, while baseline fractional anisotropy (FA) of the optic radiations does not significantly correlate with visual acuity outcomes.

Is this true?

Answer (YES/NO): NO